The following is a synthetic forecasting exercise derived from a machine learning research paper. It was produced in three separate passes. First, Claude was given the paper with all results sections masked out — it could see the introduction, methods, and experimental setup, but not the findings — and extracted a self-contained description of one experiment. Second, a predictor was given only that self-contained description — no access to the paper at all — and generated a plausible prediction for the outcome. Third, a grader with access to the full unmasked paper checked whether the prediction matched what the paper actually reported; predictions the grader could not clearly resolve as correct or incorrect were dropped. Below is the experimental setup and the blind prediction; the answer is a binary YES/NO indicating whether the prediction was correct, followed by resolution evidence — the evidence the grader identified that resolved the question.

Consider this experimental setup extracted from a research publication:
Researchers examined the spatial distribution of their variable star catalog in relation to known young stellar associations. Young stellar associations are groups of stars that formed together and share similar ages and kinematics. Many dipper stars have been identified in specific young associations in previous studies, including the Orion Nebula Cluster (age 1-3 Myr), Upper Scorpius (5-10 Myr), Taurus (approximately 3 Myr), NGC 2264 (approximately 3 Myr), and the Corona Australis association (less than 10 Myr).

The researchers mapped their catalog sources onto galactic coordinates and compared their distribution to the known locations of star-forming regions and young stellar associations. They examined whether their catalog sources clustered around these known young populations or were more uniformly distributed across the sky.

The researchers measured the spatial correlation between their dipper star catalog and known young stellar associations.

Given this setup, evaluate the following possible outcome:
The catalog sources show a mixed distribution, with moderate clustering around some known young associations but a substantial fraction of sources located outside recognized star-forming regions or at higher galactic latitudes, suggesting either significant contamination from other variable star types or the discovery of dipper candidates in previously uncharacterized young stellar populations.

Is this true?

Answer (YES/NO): NO